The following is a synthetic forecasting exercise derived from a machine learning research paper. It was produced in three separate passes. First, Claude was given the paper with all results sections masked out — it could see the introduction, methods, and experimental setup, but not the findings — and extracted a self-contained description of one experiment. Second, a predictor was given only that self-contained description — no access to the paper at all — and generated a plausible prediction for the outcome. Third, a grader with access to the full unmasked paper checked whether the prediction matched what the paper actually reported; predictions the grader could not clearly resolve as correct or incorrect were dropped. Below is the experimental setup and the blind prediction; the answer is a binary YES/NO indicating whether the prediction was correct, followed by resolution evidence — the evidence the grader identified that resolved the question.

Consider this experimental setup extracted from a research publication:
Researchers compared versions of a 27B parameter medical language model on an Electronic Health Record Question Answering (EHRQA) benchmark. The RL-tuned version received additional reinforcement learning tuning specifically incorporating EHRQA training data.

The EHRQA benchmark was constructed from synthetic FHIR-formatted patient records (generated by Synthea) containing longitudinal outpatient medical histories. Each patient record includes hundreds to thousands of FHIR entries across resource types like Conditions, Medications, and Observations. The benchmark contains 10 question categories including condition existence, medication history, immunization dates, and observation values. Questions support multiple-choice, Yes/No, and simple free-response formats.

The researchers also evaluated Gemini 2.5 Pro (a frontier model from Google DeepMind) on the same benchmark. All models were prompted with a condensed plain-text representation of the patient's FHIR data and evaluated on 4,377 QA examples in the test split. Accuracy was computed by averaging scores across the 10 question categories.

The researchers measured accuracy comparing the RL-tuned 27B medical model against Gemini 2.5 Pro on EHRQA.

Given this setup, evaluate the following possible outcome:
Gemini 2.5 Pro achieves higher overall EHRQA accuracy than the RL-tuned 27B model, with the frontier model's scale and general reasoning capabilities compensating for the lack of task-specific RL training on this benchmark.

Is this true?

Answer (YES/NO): YES